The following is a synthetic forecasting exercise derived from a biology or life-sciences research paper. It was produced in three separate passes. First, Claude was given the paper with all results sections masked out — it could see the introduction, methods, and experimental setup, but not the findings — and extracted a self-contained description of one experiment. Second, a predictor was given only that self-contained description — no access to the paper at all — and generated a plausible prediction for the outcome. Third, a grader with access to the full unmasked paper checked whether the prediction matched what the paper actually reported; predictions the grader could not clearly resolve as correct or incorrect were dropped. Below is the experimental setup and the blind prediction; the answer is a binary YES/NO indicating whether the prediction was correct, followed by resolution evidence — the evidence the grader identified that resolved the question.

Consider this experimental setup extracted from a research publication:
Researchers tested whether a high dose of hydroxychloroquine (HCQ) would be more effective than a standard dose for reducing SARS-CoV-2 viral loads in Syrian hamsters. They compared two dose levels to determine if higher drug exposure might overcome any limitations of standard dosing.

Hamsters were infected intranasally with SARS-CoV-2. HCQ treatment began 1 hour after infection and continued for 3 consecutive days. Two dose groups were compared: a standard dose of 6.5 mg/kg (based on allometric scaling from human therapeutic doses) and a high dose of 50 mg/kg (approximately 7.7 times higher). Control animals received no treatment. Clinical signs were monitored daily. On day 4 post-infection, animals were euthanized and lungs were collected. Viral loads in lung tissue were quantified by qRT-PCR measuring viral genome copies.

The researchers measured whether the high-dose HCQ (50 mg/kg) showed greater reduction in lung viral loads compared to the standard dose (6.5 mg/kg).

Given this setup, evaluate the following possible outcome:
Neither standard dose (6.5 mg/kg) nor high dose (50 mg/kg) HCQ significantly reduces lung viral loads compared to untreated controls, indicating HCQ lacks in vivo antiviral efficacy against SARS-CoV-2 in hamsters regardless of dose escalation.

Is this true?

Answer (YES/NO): YES